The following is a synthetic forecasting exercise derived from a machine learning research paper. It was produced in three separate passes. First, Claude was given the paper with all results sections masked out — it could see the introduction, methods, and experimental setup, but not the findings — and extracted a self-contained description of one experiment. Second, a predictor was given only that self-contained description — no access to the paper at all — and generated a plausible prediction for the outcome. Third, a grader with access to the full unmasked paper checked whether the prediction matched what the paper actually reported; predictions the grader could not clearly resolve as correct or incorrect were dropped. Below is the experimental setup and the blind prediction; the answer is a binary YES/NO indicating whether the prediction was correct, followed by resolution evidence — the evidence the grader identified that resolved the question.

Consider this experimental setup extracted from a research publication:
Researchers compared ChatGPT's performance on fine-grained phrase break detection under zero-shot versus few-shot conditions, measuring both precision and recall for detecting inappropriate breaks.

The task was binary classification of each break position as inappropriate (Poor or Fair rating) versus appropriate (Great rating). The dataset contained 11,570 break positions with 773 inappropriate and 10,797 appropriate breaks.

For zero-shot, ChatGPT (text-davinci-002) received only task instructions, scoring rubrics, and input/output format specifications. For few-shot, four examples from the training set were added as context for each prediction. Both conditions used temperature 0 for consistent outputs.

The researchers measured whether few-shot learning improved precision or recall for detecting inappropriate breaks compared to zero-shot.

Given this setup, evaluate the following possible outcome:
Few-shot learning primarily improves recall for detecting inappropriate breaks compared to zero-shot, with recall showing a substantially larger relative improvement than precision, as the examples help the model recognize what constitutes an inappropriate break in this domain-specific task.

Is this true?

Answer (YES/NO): YES